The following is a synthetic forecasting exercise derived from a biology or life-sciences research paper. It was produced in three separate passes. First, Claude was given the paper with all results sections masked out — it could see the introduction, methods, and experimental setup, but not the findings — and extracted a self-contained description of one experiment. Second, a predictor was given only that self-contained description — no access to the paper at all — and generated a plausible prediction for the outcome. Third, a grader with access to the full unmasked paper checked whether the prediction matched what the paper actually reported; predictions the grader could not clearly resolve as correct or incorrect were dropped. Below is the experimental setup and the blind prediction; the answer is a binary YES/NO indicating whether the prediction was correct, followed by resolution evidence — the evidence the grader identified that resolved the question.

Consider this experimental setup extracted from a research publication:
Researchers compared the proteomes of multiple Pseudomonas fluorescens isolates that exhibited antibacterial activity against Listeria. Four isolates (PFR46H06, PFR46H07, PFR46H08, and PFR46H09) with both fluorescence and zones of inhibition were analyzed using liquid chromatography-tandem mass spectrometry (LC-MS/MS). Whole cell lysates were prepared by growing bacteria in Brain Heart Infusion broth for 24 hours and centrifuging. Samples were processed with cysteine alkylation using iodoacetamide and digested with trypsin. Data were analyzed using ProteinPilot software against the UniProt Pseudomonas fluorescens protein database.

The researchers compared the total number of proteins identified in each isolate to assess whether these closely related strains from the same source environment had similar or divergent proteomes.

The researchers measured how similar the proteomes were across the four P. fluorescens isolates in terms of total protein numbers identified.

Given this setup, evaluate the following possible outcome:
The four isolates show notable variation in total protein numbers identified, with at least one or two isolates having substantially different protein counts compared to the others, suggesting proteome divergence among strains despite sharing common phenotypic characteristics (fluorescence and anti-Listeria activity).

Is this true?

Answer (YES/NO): YES